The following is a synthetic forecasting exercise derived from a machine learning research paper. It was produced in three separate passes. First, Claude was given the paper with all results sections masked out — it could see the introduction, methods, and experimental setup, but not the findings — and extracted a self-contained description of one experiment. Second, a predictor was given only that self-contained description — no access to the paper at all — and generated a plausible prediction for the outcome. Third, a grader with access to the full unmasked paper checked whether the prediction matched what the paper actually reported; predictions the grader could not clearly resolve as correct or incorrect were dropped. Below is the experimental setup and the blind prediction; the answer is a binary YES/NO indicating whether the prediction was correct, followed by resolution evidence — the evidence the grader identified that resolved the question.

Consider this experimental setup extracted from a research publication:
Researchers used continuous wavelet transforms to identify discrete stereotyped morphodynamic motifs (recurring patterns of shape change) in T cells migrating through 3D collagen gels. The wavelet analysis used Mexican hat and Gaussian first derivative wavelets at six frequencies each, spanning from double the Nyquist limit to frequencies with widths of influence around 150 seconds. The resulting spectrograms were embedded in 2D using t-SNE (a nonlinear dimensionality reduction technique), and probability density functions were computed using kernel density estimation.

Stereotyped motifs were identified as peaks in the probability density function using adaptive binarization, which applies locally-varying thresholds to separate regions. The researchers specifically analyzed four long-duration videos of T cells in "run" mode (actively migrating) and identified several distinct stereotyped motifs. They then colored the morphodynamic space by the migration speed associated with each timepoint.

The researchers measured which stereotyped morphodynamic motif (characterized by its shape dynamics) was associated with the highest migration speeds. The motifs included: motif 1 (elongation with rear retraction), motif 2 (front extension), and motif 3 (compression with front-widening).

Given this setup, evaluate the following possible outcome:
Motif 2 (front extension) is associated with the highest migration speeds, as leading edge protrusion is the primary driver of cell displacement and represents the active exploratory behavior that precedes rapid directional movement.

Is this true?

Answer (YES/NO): NO